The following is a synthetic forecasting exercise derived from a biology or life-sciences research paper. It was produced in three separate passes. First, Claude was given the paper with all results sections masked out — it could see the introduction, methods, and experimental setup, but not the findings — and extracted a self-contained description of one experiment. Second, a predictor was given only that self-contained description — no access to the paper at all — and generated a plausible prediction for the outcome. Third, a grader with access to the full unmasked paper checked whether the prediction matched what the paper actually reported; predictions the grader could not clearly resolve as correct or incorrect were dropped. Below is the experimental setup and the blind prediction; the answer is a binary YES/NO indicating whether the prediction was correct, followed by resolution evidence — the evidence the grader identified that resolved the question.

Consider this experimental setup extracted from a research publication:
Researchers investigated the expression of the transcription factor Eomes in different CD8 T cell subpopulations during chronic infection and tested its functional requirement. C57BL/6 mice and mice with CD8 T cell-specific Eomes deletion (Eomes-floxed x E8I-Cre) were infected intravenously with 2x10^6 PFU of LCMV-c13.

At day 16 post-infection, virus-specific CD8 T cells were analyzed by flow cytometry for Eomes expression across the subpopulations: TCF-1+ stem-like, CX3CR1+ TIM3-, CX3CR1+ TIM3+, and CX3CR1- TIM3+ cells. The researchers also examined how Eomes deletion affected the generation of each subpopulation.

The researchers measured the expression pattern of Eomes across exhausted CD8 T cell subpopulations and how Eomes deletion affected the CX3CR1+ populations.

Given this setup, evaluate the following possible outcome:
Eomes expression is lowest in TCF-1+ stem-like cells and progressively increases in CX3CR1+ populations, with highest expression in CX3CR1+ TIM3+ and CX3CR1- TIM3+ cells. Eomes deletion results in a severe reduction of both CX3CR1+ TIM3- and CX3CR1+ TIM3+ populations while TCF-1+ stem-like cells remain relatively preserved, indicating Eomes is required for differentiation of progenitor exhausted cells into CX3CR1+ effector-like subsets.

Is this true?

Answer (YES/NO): NO